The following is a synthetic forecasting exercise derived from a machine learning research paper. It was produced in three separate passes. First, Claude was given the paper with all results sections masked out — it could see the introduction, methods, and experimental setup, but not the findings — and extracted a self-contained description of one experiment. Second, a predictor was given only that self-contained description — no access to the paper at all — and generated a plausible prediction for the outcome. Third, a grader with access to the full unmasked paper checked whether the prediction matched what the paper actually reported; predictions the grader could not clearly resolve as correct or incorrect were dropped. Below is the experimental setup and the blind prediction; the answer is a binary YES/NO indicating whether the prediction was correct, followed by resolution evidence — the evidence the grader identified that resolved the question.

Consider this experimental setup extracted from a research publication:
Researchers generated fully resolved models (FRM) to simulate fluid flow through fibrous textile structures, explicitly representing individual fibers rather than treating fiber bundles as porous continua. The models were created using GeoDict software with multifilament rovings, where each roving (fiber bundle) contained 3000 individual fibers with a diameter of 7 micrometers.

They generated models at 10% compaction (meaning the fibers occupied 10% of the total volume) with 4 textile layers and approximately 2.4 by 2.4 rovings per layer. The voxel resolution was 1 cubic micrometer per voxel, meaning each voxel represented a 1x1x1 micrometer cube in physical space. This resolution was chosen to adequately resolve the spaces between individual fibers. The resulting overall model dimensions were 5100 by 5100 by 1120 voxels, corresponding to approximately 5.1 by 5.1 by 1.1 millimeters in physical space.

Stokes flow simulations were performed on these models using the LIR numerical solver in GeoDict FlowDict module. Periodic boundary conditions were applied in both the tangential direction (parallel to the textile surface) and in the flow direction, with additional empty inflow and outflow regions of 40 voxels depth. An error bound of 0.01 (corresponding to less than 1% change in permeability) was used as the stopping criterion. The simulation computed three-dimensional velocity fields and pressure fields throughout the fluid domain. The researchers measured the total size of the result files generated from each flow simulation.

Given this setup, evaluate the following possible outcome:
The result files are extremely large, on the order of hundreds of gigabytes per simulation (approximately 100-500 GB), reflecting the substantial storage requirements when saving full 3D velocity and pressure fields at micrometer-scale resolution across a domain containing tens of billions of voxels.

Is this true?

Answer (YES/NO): YES